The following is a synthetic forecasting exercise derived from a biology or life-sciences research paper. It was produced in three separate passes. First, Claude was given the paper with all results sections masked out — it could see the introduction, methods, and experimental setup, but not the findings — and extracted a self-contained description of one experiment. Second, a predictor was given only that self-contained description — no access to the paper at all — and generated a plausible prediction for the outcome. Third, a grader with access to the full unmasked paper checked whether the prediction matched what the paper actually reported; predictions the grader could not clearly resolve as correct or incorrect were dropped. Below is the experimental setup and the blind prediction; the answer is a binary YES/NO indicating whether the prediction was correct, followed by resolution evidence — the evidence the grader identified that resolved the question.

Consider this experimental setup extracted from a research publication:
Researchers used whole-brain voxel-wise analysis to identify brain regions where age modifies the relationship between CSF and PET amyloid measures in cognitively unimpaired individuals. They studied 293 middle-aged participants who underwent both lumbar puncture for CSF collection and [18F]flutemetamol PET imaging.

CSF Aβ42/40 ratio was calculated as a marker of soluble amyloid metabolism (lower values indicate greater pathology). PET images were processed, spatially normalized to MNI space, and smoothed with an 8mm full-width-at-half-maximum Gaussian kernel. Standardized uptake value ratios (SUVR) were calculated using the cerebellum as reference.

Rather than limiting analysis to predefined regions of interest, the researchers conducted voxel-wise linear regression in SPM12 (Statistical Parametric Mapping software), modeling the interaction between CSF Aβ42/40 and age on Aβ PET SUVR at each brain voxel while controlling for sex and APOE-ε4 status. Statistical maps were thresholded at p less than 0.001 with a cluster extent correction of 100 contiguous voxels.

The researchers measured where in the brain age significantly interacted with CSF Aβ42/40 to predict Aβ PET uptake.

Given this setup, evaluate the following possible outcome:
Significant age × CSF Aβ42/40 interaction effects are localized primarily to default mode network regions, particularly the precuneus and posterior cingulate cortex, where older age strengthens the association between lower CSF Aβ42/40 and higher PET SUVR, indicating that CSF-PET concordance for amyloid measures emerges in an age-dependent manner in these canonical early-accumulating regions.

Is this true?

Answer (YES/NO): YES